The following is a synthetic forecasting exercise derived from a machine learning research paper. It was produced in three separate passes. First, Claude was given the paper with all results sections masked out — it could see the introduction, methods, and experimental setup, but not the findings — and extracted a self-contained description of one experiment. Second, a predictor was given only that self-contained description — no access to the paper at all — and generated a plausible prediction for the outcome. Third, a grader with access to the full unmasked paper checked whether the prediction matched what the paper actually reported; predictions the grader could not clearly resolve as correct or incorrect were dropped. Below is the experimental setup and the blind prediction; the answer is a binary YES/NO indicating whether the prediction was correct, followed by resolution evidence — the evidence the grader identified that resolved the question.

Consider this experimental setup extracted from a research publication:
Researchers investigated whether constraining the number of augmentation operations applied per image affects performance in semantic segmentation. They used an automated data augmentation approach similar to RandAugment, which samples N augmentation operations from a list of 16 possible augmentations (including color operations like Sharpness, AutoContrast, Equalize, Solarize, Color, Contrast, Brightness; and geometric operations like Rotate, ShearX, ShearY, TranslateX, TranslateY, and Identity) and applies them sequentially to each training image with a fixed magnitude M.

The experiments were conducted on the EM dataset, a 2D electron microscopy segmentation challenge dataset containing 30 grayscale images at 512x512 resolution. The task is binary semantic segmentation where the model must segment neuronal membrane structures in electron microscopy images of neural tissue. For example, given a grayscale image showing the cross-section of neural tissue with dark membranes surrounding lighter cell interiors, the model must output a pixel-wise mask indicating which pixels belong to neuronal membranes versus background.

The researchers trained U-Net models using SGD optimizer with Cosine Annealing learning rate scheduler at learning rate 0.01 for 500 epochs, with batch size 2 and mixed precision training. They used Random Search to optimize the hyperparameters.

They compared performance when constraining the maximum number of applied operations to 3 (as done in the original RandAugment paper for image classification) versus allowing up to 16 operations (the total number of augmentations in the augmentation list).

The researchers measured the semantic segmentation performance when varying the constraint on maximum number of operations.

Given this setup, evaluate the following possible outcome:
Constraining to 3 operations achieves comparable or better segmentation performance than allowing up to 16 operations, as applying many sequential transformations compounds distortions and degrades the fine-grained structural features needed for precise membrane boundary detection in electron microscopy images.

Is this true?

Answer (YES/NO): NO